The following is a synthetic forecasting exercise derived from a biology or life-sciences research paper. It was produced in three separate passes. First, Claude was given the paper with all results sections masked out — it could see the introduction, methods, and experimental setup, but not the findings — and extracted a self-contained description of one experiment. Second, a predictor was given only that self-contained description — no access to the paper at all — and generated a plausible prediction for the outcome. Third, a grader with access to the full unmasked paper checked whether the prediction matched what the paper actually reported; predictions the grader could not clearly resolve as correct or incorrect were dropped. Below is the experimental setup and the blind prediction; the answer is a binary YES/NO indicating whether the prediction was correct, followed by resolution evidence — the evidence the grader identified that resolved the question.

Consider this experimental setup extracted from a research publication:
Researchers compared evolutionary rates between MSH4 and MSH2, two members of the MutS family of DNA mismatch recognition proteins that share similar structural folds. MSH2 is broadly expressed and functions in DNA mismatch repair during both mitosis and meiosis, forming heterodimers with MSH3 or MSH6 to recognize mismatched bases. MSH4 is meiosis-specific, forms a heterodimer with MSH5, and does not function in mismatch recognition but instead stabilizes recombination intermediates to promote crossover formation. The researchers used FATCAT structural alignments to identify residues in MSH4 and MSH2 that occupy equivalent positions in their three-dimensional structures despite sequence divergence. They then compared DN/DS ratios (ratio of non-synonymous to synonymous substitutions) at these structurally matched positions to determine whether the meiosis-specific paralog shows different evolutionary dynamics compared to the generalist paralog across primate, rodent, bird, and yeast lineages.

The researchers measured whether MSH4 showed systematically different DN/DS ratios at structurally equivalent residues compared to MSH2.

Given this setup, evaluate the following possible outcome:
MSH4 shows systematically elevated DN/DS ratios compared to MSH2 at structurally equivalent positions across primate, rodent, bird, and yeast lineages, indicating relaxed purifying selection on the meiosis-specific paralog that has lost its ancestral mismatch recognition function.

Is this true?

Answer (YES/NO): YES